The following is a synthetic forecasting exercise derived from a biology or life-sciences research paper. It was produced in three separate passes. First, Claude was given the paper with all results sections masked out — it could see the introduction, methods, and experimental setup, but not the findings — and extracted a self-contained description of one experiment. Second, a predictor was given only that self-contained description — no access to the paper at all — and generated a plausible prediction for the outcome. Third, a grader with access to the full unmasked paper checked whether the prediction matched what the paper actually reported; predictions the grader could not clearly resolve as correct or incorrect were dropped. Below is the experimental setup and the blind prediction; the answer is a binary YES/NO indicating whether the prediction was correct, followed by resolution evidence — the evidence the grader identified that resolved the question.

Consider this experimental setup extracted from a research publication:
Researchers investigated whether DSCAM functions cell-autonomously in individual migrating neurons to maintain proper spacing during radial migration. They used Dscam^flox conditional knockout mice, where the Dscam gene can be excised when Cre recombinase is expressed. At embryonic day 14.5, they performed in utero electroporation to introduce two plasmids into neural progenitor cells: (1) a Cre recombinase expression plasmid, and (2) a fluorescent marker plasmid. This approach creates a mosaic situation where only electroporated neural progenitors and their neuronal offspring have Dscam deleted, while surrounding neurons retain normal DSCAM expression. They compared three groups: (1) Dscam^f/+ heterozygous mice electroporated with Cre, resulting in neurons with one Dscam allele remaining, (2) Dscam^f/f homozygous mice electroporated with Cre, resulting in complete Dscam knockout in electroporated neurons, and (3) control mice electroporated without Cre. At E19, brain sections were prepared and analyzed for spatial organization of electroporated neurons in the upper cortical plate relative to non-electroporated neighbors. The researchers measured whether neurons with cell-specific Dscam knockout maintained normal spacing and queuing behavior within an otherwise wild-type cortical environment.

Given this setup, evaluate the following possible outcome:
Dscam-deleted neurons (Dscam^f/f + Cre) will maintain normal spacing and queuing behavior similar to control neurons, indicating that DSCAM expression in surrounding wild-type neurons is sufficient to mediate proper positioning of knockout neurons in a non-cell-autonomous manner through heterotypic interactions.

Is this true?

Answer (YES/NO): NO